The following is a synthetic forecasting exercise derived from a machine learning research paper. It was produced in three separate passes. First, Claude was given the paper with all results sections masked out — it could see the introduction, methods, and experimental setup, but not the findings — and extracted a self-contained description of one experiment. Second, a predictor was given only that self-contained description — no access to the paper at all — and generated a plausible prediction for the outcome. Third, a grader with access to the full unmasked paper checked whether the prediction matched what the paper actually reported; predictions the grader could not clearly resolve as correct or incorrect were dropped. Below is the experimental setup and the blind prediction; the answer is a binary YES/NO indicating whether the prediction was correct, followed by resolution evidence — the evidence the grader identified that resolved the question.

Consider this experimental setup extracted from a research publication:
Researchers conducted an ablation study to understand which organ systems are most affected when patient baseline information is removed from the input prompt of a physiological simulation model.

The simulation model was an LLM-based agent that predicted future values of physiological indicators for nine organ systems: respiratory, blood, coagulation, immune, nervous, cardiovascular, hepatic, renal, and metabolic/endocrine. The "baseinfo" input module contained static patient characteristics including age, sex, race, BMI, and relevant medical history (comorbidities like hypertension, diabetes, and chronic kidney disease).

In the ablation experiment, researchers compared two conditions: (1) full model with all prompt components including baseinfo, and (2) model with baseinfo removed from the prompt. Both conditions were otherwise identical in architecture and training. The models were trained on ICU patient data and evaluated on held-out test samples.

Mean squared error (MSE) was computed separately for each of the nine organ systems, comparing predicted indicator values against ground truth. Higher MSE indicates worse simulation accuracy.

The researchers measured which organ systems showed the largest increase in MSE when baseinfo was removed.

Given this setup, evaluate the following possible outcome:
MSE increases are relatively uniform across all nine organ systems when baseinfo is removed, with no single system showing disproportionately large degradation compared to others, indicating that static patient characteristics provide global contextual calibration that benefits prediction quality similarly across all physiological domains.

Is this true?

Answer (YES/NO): NO